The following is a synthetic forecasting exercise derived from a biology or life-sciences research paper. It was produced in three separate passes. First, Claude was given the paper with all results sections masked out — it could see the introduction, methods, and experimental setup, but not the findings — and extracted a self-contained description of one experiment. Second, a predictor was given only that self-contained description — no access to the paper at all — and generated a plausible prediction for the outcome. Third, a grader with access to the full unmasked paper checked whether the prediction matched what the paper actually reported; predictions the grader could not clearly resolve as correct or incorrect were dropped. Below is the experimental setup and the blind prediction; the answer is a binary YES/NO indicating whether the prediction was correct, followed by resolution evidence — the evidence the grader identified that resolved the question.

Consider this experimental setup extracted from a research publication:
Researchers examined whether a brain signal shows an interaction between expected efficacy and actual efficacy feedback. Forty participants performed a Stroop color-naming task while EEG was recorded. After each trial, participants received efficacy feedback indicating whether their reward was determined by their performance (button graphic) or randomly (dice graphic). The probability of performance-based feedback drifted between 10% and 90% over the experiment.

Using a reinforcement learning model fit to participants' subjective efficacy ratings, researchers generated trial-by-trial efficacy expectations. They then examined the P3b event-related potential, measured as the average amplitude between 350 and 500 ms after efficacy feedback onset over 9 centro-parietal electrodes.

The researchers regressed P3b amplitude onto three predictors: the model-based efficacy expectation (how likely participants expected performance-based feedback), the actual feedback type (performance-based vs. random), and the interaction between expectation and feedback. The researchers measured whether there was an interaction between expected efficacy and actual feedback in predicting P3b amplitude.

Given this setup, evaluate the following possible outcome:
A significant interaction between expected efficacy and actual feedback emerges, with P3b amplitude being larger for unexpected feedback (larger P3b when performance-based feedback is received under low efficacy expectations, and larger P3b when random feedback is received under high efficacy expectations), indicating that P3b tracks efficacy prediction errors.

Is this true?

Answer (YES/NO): YES